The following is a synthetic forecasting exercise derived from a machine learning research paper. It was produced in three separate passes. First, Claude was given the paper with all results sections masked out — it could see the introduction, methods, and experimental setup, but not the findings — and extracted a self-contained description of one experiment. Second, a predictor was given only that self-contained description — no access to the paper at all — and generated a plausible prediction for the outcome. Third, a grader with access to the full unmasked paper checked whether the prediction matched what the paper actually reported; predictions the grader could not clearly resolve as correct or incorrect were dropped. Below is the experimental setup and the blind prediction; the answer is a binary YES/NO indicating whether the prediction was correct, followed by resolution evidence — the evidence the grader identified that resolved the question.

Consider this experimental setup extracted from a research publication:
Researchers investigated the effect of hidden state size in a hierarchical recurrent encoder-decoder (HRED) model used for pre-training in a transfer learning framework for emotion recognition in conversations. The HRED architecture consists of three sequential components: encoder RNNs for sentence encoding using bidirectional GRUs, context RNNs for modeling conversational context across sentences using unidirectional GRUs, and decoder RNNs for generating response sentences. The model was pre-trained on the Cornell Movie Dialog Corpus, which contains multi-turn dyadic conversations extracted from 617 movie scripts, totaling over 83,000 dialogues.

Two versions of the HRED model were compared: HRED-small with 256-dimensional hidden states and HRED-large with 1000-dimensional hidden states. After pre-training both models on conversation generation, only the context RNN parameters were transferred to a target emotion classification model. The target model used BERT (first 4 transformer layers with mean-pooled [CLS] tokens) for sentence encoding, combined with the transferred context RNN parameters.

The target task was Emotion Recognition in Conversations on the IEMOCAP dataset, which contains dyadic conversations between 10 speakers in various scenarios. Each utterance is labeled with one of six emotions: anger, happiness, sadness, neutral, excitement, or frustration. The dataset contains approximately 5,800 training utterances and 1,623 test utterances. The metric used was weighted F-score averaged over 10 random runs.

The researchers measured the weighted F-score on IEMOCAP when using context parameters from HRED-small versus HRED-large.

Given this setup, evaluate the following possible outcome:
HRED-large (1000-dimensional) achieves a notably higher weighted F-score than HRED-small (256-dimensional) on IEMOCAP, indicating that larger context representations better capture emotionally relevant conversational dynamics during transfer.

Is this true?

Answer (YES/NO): NO